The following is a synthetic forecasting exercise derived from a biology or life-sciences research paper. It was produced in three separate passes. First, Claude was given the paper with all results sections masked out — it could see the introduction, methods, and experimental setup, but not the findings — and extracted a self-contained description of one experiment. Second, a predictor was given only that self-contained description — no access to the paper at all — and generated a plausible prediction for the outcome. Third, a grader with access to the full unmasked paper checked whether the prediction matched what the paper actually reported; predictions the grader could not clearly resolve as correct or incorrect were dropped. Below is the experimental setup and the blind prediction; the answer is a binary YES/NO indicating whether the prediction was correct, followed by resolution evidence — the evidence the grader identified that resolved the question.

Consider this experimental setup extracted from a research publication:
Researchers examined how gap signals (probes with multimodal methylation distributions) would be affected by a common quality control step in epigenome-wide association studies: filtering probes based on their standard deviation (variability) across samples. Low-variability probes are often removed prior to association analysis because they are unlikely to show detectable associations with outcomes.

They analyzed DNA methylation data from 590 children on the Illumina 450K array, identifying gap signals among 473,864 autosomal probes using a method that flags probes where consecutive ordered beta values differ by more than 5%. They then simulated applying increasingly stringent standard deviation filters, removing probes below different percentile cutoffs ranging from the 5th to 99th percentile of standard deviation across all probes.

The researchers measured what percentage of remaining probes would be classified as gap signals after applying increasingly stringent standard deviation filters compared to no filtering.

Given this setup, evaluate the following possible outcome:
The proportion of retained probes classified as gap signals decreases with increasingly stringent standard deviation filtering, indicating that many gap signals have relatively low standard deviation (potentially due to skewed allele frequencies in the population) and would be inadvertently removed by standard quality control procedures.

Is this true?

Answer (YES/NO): NO